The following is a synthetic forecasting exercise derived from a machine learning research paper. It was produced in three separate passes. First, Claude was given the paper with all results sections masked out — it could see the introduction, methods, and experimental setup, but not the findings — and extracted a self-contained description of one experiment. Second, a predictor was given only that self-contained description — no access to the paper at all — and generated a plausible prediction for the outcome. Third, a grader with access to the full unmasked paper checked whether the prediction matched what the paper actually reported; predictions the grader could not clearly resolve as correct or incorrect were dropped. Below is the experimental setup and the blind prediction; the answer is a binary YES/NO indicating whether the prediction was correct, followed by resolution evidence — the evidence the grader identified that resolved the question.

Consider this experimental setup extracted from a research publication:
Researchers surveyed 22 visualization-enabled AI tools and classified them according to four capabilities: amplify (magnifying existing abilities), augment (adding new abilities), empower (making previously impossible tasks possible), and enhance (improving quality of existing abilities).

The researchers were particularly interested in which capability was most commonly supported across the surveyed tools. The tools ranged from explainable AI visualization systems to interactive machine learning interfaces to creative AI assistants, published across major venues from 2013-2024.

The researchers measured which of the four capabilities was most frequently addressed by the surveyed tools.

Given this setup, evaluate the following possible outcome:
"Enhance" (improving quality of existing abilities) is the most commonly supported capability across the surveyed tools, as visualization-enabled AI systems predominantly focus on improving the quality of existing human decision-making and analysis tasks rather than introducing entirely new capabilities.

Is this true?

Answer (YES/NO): NO